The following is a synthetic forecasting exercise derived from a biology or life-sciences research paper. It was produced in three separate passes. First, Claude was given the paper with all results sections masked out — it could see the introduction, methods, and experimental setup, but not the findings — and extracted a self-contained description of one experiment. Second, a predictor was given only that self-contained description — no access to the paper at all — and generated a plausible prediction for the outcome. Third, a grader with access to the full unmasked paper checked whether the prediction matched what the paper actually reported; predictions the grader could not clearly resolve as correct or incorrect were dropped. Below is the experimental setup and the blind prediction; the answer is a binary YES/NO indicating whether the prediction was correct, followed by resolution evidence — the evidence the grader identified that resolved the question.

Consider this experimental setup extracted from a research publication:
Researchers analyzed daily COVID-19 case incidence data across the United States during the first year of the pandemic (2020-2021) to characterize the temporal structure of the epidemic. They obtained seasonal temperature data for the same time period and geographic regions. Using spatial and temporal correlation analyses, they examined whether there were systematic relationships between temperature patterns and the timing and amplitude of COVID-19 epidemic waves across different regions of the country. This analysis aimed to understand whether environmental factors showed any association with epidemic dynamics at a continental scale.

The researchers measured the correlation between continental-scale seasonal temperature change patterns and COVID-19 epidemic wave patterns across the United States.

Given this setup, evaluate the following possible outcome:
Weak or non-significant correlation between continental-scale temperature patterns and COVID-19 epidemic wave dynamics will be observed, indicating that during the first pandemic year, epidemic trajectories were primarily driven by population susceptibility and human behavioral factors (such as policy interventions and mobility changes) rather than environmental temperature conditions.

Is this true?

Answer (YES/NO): NO